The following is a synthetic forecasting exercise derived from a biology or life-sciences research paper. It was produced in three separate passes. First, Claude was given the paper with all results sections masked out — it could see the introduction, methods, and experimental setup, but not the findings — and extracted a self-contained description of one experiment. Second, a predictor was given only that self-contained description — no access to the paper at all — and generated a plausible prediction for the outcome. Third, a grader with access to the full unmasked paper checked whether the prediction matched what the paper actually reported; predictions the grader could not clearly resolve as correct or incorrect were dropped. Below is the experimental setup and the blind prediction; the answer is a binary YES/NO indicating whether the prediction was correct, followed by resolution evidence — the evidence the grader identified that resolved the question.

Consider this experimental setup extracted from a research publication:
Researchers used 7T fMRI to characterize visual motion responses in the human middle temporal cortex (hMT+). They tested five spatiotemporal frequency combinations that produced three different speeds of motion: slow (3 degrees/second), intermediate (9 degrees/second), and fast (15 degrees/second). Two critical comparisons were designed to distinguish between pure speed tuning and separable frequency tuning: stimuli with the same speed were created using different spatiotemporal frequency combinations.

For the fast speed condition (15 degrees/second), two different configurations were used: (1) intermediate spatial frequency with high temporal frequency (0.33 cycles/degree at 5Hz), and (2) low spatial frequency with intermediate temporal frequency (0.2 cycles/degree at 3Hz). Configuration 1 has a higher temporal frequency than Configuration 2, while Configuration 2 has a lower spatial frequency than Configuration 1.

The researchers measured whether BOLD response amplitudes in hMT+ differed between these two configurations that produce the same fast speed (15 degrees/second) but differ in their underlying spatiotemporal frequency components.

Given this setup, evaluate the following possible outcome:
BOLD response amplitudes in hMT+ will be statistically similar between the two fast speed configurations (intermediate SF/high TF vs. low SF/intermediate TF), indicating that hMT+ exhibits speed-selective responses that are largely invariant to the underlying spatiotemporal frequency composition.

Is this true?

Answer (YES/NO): NO